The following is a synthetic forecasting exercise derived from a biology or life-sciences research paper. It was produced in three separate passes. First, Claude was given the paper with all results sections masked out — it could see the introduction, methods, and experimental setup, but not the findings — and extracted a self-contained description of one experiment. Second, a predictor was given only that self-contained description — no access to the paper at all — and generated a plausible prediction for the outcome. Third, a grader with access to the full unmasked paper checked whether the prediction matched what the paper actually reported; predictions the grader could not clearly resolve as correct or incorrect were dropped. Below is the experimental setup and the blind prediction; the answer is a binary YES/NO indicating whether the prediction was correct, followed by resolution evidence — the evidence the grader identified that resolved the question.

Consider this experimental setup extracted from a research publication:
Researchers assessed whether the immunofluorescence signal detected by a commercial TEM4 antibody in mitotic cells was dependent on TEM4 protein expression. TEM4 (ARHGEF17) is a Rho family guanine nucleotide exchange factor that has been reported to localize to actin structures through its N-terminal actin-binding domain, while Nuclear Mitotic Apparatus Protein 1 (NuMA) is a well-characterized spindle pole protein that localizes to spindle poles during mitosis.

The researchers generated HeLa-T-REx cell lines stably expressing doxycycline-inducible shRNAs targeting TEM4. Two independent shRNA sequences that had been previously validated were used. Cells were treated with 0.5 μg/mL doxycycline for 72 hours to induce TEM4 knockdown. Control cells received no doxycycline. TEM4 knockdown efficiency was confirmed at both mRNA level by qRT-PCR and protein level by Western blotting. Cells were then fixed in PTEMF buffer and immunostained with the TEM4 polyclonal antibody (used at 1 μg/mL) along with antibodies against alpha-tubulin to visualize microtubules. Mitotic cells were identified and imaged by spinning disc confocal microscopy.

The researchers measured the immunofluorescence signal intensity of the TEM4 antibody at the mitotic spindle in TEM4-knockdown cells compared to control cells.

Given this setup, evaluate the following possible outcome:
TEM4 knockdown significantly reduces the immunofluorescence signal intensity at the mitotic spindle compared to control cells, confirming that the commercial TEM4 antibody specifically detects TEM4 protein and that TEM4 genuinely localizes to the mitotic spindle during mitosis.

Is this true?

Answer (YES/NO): NO